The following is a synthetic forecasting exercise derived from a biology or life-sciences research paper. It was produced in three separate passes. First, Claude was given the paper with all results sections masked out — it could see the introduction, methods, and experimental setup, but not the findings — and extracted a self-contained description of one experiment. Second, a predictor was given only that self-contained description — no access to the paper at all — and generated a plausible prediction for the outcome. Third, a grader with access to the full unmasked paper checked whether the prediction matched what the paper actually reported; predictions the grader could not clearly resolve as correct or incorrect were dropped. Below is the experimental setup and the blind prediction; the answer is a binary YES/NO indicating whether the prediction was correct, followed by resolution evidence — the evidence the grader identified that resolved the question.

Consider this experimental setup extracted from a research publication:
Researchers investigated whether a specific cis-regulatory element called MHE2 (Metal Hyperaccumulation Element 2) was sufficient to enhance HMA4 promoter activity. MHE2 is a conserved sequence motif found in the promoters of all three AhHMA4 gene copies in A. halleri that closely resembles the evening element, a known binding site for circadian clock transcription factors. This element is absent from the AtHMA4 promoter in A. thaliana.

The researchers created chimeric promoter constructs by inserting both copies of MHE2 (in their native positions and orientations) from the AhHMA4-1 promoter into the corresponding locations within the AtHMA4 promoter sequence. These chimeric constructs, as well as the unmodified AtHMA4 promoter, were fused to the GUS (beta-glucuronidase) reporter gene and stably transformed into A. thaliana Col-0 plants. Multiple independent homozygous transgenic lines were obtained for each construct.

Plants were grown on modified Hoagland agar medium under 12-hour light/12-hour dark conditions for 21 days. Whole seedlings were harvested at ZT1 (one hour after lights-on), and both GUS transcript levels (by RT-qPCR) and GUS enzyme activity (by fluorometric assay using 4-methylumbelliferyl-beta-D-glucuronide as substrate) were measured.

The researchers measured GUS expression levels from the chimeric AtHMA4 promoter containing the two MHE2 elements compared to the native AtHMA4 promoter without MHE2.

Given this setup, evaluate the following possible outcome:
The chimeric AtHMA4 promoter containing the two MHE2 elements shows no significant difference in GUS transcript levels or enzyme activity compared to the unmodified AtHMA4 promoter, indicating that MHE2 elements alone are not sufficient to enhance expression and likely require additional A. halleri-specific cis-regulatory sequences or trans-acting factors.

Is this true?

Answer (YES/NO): NO